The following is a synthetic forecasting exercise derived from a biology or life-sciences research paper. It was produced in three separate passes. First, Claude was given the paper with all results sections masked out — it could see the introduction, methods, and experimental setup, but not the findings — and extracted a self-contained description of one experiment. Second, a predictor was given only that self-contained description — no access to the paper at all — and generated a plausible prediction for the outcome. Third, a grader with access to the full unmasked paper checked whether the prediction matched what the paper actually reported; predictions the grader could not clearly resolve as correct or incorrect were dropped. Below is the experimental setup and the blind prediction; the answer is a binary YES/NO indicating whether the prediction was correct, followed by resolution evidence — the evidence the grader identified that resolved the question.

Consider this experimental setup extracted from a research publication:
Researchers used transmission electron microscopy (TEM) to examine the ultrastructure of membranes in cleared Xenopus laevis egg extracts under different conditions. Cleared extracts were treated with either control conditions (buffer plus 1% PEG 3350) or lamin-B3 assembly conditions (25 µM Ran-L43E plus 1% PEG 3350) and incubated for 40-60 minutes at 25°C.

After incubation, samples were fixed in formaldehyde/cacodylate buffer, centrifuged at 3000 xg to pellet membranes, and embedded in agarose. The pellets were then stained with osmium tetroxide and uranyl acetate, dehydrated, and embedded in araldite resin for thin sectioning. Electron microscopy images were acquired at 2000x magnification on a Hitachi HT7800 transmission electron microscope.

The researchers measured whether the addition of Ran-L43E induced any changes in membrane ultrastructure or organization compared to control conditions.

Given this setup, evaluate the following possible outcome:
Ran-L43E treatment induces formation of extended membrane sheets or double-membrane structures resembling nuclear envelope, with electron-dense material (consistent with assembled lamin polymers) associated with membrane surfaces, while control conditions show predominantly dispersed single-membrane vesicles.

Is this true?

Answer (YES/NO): NO